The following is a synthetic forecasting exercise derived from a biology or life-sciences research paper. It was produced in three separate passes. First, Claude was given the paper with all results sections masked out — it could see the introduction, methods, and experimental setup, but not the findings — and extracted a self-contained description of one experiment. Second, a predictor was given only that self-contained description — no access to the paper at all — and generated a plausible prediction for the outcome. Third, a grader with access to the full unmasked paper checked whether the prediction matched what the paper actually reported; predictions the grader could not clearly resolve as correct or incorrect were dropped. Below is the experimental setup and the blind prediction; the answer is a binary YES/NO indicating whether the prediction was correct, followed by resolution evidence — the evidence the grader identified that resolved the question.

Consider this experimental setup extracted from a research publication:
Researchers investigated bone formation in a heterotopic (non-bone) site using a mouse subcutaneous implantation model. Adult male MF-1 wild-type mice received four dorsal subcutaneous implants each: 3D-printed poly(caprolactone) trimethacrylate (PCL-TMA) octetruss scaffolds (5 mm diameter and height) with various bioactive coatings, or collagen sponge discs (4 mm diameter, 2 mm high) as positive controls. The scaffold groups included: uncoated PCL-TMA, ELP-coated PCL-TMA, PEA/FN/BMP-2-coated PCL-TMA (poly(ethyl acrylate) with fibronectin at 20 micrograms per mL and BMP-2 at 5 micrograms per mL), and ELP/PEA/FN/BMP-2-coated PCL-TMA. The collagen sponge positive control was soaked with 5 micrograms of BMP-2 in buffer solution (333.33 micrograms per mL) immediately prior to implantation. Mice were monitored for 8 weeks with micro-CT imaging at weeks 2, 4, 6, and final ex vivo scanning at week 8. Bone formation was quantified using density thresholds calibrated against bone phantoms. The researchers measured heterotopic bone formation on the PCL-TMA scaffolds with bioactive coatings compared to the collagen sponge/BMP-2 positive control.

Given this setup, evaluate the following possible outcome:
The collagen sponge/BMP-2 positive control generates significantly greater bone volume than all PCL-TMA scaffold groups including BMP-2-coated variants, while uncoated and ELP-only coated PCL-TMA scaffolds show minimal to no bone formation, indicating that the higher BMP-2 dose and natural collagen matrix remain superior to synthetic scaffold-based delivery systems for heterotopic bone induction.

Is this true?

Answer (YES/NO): YES